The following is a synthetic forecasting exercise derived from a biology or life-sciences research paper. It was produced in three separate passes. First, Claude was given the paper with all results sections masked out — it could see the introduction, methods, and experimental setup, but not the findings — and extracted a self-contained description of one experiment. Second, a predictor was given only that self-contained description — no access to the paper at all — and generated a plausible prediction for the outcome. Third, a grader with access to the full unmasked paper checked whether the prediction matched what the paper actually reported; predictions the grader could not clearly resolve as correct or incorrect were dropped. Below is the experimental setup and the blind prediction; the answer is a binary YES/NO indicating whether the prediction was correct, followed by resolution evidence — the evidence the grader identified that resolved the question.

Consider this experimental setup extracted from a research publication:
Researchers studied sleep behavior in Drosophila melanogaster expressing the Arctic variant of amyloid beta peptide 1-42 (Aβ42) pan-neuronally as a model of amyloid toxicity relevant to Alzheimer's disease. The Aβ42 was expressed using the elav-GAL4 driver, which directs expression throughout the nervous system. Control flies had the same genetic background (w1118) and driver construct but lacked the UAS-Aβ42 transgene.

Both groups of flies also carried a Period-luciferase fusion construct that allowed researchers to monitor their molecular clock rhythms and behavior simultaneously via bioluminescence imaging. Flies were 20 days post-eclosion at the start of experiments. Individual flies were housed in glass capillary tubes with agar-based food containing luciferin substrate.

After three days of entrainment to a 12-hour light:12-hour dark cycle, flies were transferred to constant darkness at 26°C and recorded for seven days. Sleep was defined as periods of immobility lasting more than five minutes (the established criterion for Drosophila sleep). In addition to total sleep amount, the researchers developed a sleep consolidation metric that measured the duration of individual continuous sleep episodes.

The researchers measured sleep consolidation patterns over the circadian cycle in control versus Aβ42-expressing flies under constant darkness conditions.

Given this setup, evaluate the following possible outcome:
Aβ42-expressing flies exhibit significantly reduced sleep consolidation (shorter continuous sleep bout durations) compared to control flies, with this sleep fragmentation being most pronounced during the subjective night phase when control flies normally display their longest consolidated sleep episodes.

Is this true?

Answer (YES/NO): NO